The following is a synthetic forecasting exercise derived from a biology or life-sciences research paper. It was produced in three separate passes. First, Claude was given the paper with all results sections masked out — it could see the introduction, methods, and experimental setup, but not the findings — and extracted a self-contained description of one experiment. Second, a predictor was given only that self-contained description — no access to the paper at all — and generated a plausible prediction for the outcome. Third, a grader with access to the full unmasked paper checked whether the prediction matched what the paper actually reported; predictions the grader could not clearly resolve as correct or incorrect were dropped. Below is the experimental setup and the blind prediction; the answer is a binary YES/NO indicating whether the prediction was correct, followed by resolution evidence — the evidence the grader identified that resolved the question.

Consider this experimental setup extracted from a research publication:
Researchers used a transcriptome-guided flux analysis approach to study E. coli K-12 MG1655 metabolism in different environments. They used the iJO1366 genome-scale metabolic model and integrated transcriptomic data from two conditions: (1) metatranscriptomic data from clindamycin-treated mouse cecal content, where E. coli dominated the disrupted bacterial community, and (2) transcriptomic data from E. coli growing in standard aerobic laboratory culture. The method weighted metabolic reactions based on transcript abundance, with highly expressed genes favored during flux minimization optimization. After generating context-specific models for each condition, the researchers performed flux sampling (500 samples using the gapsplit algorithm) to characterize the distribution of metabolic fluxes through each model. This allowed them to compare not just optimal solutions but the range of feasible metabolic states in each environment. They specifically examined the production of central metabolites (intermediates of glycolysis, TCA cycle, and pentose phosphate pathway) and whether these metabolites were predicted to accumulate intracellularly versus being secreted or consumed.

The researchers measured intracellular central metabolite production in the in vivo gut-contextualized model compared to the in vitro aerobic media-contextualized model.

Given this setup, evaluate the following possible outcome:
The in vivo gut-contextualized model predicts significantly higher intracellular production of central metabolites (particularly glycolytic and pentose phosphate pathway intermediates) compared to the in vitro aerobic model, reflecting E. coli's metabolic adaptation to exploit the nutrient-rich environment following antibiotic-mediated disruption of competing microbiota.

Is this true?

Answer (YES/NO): NO